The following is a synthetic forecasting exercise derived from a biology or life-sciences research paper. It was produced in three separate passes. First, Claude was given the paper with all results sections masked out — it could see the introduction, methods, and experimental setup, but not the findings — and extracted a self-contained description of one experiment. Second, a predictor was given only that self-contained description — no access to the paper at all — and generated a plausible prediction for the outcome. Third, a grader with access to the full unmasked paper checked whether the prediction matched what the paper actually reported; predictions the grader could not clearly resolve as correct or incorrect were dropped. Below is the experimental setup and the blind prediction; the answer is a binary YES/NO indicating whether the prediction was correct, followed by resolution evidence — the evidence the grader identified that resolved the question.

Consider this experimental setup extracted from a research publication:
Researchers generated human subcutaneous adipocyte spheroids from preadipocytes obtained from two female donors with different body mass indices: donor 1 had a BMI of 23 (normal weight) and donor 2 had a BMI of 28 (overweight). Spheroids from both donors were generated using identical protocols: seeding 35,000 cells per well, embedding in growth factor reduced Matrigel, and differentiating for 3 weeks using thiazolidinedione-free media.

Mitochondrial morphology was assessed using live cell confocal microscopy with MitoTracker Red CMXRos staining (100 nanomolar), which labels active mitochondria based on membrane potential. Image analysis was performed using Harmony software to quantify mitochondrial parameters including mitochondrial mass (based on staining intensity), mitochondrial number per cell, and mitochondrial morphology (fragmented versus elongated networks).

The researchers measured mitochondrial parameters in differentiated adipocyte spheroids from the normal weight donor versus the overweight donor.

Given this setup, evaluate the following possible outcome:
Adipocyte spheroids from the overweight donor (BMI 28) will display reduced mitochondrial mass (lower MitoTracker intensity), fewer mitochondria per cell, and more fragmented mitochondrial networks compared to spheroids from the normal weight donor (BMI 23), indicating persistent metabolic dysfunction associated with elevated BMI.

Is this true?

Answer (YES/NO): NO